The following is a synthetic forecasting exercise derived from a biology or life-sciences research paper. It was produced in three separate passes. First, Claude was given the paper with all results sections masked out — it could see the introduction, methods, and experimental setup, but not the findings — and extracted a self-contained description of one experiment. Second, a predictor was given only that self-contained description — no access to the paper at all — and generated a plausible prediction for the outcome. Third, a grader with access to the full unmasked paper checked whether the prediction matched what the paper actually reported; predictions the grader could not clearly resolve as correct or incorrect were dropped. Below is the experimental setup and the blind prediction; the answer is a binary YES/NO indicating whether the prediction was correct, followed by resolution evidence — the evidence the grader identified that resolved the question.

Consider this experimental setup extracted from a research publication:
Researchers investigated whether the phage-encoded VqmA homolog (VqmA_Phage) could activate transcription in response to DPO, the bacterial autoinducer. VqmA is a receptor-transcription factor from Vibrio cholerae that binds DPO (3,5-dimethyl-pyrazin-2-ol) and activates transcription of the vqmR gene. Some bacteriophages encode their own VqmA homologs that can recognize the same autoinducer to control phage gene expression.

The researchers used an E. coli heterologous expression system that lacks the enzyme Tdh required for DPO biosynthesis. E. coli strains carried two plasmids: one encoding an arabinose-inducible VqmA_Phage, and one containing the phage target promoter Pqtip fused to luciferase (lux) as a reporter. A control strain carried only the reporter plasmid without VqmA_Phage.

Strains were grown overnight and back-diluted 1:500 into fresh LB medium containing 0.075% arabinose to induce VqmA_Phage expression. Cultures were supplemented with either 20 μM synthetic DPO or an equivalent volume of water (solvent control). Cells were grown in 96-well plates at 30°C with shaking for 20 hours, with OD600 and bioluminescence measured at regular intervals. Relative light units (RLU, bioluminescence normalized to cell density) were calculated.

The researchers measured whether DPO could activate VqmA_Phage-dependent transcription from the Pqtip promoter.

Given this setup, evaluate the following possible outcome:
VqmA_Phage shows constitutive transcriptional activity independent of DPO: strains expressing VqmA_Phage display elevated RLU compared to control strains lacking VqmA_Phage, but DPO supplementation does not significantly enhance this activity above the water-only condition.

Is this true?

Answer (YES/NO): NO